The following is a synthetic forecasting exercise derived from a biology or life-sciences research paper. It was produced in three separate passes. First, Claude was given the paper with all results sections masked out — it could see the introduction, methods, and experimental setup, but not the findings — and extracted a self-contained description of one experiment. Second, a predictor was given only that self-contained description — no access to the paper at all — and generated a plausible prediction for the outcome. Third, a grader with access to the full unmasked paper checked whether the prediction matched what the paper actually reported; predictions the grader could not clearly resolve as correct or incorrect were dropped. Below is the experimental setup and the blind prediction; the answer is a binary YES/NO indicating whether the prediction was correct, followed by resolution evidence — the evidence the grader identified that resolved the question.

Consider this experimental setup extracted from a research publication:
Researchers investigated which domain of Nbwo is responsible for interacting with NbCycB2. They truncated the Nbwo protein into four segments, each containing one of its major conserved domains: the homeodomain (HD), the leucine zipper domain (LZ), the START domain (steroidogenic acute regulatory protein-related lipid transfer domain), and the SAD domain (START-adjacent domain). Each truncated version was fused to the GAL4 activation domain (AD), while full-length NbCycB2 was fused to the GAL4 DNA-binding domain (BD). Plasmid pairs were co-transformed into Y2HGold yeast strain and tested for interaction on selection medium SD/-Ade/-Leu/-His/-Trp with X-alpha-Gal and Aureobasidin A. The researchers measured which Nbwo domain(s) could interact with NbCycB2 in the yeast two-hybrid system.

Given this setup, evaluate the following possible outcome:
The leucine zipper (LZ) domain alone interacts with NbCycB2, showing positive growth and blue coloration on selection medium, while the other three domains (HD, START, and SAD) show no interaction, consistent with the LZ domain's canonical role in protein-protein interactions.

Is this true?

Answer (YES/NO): YES